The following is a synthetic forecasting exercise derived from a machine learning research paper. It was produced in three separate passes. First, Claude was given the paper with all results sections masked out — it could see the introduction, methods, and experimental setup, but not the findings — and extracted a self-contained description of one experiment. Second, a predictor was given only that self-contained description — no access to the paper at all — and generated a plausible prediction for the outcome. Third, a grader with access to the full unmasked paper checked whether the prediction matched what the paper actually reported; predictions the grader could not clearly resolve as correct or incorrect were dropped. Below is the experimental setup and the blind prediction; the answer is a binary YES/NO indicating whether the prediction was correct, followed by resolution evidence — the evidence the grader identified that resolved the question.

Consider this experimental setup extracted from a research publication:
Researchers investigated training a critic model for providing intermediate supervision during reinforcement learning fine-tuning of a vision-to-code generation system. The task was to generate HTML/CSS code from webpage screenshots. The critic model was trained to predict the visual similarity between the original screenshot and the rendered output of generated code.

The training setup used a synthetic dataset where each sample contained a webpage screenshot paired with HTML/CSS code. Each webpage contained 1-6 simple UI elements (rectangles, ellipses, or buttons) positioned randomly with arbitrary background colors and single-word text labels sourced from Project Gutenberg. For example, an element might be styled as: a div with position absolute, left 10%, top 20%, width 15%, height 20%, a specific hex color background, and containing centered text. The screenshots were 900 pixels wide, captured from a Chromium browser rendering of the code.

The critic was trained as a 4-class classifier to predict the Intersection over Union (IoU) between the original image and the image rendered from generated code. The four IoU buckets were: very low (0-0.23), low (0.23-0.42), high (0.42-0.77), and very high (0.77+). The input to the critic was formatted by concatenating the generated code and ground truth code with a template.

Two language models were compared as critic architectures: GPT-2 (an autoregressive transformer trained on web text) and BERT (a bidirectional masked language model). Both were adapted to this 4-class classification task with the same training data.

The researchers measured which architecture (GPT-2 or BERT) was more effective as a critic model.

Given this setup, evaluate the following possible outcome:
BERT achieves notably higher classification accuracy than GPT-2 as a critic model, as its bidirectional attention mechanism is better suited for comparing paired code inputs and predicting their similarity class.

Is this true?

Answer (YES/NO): NO